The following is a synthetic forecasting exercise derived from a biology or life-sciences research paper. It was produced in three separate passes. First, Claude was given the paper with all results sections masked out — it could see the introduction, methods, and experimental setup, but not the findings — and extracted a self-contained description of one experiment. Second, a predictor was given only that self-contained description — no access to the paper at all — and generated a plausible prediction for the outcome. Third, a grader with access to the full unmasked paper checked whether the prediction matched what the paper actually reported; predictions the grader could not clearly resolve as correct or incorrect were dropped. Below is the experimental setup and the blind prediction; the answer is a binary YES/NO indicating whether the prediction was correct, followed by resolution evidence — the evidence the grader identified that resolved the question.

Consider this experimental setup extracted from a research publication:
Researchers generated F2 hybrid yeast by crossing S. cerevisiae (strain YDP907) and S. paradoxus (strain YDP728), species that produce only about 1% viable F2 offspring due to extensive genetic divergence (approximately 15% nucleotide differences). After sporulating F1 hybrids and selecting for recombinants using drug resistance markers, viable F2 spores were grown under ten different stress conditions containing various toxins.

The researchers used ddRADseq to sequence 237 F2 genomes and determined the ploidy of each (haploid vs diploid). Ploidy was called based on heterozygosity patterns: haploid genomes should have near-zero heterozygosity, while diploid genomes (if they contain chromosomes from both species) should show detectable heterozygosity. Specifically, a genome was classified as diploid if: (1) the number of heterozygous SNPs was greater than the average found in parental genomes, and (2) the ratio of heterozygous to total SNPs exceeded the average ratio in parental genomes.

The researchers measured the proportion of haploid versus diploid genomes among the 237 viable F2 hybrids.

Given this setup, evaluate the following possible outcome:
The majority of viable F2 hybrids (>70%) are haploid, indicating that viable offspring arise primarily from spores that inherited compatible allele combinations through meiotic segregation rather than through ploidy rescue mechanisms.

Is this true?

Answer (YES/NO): NO